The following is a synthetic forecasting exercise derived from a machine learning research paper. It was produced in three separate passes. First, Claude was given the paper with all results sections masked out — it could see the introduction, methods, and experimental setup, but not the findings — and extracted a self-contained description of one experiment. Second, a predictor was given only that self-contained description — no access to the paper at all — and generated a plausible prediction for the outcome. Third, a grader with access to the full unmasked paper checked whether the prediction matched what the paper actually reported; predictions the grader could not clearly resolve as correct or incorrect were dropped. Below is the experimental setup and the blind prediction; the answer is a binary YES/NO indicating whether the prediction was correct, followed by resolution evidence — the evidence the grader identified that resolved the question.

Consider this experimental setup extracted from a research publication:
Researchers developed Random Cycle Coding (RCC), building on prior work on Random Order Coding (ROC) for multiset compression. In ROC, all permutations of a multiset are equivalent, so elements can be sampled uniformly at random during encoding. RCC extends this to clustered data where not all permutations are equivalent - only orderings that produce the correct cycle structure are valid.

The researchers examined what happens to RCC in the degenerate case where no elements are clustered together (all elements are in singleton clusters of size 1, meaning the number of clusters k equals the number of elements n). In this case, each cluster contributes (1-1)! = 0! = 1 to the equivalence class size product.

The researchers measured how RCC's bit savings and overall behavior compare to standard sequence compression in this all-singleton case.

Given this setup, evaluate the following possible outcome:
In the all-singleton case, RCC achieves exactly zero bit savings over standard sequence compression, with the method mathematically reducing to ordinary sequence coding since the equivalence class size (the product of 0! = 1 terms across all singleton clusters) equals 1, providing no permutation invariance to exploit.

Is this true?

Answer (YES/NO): YES